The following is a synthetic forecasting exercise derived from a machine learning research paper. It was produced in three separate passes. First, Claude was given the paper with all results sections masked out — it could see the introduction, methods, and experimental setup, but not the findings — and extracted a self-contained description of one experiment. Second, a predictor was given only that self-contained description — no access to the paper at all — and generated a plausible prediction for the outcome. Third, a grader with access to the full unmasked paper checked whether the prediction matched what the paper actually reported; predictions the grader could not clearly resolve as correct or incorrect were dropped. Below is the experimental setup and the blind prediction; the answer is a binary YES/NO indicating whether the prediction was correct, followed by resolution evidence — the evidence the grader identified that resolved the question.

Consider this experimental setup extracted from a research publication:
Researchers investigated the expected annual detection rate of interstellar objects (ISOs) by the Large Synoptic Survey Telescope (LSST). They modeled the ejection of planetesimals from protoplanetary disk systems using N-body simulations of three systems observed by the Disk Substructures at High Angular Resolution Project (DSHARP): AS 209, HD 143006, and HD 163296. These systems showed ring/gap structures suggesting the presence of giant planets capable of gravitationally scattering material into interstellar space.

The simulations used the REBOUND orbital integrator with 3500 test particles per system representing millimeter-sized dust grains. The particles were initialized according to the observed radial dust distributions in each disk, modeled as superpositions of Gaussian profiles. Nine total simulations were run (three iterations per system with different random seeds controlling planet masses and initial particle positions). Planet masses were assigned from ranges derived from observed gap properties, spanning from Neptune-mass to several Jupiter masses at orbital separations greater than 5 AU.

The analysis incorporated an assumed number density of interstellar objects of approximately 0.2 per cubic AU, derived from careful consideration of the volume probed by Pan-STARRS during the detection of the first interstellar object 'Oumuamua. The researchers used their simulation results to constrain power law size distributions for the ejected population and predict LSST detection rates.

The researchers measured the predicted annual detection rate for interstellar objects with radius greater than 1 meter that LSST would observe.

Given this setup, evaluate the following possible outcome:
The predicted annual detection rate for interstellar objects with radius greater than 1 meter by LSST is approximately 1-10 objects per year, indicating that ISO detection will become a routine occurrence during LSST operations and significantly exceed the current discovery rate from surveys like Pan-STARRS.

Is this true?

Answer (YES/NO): NO